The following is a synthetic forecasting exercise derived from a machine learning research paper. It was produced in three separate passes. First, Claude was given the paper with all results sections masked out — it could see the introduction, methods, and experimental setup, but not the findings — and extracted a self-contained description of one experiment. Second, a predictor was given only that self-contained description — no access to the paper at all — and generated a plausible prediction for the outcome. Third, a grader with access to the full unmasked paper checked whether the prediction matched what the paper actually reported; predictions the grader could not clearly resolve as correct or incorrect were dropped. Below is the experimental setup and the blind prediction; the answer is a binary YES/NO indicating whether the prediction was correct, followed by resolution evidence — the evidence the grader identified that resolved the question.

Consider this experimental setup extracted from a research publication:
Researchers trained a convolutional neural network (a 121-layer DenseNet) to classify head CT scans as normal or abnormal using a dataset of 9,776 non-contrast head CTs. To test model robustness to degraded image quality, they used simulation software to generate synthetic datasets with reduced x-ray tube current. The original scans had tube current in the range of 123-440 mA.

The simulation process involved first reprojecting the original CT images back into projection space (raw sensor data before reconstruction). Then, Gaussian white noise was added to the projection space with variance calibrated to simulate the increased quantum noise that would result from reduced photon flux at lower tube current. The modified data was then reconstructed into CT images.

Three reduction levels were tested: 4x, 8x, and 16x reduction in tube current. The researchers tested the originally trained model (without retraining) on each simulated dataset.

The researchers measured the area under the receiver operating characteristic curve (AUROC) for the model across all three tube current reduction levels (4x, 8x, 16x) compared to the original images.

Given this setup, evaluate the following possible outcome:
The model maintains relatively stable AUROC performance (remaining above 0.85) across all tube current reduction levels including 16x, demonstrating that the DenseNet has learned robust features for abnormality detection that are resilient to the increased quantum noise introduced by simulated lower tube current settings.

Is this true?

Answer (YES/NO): NO